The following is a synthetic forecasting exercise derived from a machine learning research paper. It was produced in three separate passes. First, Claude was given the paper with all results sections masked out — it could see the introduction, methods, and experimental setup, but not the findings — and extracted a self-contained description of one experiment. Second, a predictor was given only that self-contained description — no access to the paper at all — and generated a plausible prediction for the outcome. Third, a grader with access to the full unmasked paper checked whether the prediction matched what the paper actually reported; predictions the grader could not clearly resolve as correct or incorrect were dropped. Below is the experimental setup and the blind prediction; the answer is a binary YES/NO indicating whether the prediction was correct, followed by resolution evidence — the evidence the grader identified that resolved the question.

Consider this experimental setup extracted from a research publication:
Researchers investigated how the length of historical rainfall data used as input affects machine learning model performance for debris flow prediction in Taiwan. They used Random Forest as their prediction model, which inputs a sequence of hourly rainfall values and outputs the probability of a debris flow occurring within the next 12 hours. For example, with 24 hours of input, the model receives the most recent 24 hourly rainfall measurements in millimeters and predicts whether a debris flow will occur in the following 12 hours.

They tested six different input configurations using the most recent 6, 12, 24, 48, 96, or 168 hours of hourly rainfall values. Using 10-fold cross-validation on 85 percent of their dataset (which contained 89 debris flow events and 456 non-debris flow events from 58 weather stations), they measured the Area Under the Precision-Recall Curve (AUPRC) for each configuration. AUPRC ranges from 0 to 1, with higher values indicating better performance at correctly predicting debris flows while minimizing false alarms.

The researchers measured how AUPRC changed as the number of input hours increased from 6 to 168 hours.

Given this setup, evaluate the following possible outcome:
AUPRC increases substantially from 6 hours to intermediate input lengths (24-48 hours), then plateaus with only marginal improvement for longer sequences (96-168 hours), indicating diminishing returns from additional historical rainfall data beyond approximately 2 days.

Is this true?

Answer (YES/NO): NO